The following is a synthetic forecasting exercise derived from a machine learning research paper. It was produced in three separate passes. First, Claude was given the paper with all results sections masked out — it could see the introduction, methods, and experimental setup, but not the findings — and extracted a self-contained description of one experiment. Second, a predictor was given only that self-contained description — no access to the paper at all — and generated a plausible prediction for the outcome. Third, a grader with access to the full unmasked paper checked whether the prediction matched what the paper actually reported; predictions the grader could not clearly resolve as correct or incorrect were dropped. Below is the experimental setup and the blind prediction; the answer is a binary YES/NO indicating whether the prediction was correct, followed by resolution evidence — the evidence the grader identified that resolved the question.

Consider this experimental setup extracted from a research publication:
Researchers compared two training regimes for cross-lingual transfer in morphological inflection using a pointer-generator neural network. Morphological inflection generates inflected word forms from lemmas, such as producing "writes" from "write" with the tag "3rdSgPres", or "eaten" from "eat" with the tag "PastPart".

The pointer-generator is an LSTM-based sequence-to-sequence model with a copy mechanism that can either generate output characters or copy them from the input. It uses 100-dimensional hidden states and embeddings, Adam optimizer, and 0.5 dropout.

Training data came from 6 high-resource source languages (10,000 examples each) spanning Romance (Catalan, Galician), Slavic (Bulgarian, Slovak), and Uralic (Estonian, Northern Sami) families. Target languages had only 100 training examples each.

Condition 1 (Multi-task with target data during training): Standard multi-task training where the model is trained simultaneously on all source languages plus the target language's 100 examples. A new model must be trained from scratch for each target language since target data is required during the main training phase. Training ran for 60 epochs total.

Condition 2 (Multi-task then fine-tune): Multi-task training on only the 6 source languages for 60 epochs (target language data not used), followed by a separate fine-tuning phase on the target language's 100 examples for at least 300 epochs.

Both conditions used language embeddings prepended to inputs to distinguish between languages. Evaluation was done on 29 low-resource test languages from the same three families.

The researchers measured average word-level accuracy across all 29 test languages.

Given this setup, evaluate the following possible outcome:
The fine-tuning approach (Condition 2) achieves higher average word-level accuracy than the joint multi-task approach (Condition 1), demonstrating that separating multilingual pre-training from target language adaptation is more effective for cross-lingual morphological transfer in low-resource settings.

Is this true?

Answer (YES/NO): YES